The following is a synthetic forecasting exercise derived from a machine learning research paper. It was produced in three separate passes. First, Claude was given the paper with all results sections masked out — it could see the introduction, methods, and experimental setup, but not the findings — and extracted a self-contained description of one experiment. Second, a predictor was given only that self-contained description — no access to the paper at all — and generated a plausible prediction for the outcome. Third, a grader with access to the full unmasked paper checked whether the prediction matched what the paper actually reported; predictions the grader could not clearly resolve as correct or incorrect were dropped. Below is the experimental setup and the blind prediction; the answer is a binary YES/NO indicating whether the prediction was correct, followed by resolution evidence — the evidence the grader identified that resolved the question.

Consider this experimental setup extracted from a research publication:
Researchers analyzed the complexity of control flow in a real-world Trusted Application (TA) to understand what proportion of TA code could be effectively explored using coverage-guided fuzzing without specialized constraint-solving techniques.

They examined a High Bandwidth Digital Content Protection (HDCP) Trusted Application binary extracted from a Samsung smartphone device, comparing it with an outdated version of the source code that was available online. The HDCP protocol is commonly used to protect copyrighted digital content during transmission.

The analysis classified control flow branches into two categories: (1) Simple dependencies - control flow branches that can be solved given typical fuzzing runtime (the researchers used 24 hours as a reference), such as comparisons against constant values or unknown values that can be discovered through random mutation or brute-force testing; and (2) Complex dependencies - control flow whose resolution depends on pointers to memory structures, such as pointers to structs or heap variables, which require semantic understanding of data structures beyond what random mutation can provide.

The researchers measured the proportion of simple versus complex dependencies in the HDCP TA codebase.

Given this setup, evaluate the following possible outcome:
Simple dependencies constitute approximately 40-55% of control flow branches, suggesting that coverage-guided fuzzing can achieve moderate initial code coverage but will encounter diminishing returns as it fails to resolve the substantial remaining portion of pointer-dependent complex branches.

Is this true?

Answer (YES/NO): NO